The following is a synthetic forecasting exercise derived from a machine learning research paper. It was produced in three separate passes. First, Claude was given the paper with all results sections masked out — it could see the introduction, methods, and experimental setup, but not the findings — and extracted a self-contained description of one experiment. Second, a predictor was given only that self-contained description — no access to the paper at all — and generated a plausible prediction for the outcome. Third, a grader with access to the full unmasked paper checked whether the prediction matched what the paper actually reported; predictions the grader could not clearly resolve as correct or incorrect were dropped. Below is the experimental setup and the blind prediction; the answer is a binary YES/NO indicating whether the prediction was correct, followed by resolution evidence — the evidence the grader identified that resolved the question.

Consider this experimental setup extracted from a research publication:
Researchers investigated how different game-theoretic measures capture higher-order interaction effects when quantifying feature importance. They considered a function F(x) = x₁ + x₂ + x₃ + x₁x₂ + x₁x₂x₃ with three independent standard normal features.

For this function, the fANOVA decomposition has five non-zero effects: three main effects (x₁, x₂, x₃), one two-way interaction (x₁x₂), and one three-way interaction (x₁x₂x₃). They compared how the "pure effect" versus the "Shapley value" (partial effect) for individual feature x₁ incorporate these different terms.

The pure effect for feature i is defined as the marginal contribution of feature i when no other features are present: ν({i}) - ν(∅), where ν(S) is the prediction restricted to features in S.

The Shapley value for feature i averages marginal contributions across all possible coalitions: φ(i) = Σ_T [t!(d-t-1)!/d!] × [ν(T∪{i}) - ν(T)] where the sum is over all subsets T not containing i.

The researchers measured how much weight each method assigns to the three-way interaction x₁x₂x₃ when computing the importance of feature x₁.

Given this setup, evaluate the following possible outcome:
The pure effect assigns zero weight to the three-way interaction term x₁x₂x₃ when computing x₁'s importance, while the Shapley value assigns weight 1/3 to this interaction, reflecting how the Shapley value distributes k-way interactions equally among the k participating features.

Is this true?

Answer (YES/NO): YES